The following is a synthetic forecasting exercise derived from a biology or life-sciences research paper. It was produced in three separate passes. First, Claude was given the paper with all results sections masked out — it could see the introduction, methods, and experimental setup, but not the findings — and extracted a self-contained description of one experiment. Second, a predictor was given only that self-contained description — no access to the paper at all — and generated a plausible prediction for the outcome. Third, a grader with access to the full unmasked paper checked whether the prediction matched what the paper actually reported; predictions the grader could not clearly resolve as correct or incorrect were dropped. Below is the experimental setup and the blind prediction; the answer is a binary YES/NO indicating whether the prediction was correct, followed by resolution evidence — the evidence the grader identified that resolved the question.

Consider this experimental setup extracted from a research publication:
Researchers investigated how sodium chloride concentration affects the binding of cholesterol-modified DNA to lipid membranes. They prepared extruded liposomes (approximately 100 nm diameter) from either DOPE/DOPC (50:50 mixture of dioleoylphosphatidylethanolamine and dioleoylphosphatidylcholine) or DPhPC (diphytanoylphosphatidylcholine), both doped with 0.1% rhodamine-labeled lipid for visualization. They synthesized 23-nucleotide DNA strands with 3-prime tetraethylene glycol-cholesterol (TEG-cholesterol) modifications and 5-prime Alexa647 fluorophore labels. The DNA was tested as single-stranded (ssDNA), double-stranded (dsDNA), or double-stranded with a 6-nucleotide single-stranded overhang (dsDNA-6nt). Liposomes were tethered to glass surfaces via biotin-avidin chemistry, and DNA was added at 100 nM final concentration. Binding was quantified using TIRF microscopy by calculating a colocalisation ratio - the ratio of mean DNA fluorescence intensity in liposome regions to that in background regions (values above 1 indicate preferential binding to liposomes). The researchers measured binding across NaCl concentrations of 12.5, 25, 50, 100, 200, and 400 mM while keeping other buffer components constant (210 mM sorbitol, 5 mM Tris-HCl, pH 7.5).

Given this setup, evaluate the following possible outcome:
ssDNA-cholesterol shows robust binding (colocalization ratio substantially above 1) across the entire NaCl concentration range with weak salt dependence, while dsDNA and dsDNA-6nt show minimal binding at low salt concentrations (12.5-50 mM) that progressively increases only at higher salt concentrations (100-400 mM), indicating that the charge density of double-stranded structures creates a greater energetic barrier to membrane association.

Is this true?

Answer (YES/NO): NO